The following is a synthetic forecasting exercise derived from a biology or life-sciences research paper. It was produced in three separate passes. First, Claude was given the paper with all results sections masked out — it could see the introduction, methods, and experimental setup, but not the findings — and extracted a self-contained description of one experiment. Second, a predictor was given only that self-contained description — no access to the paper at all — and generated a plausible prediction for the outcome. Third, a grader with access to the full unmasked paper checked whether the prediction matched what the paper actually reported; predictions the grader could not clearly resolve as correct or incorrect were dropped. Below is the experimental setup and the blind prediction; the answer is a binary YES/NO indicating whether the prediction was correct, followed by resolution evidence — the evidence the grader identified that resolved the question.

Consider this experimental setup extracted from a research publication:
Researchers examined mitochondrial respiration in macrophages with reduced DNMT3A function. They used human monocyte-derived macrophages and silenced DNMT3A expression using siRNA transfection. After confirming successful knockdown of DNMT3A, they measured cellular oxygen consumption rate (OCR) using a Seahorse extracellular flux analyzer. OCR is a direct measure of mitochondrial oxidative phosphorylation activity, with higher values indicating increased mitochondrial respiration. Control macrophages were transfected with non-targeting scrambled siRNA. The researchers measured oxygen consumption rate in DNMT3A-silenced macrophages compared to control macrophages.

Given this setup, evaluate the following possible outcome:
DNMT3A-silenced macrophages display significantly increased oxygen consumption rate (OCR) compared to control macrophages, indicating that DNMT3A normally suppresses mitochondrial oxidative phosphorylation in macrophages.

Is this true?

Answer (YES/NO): YES